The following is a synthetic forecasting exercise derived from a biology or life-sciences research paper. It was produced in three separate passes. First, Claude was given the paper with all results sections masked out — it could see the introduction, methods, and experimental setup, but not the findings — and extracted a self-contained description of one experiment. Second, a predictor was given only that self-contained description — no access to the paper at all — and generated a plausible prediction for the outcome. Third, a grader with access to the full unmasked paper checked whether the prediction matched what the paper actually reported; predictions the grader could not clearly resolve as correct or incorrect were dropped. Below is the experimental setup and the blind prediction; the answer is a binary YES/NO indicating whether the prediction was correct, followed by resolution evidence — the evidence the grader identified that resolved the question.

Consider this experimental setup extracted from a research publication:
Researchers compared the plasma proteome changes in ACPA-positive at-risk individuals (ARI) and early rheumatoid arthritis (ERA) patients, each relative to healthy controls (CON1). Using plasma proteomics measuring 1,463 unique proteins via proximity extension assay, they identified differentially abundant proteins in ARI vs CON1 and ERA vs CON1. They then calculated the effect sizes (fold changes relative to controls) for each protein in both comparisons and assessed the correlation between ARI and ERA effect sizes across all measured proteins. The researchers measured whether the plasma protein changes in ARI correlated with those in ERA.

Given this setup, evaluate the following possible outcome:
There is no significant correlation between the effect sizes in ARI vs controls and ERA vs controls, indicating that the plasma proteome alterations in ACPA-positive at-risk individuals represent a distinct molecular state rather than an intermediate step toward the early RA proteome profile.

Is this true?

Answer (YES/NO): NO